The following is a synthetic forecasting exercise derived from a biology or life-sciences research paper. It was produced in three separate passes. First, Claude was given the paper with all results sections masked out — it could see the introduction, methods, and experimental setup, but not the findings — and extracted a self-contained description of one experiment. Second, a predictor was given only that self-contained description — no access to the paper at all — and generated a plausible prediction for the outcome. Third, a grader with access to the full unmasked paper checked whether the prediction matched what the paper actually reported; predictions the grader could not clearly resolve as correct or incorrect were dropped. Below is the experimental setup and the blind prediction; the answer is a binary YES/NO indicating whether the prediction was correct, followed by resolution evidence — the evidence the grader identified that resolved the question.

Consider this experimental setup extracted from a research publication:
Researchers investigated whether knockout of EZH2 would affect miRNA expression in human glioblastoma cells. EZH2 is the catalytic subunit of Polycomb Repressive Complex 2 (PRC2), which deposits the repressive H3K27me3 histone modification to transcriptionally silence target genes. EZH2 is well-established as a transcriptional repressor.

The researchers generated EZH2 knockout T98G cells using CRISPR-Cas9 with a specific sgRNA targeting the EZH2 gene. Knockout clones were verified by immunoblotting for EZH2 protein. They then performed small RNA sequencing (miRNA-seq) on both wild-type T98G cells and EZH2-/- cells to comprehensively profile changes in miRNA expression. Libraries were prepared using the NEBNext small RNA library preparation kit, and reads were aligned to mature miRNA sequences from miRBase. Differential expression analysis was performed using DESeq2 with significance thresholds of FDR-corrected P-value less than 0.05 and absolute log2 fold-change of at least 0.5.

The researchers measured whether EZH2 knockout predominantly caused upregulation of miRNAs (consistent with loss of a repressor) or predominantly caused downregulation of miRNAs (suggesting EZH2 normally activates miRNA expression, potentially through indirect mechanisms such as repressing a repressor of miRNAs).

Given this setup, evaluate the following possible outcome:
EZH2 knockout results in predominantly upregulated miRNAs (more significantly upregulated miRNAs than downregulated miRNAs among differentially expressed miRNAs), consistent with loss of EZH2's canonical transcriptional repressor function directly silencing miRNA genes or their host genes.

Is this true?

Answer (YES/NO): YES